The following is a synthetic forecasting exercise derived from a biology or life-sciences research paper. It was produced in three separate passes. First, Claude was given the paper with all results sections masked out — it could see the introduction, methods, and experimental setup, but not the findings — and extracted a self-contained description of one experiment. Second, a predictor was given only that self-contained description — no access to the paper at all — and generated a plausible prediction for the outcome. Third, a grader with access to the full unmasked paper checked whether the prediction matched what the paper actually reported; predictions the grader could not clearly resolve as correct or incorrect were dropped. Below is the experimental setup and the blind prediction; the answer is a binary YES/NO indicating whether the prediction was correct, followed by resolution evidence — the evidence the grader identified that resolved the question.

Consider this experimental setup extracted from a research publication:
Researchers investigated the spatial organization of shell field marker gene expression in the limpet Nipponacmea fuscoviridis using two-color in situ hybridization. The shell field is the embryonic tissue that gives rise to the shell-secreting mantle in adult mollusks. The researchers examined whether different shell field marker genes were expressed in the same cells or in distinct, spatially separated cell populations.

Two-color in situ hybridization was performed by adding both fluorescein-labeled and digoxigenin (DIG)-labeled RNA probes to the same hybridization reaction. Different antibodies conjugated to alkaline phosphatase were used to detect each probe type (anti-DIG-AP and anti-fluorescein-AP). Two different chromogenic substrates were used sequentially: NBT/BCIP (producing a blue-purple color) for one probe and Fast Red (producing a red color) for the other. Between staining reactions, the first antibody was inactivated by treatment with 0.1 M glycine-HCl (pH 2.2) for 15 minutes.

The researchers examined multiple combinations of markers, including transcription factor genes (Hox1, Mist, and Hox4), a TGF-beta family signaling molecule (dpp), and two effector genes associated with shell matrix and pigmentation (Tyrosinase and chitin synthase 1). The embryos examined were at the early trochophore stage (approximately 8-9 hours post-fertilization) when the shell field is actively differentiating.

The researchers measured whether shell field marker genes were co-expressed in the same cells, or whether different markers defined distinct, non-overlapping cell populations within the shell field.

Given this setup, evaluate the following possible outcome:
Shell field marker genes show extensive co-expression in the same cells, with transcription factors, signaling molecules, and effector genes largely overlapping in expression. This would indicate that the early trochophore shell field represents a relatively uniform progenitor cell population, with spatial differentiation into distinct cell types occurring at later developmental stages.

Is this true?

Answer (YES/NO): NO